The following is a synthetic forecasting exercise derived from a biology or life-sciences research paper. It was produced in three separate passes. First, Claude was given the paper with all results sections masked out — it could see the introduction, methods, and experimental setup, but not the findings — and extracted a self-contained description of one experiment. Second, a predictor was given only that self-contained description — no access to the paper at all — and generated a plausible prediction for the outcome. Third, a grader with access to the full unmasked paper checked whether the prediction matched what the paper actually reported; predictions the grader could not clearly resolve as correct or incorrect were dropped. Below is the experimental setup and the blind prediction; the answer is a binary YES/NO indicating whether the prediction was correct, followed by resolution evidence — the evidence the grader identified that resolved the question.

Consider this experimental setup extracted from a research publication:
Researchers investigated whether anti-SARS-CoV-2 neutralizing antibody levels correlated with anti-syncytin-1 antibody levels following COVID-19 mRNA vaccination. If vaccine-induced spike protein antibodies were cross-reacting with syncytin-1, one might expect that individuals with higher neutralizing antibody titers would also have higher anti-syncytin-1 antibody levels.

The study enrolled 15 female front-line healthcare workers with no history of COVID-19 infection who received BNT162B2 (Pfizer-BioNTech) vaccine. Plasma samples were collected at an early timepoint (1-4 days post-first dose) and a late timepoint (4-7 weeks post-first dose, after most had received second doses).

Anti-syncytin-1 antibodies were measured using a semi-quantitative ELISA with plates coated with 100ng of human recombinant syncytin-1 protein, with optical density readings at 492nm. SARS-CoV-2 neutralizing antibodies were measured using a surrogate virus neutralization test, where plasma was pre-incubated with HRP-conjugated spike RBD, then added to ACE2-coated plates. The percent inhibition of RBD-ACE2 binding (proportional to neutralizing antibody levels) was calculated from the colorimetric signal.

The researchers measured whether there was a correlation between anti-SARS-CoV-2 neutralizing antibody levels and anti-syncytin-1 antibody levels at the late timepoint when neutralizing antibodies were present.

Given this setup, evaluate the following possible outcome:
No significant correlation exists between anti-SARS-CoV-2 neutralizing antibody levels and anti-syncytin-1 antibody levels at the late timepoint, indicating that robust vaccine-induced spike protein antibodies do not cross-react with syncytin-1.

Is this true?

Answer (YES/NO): YES